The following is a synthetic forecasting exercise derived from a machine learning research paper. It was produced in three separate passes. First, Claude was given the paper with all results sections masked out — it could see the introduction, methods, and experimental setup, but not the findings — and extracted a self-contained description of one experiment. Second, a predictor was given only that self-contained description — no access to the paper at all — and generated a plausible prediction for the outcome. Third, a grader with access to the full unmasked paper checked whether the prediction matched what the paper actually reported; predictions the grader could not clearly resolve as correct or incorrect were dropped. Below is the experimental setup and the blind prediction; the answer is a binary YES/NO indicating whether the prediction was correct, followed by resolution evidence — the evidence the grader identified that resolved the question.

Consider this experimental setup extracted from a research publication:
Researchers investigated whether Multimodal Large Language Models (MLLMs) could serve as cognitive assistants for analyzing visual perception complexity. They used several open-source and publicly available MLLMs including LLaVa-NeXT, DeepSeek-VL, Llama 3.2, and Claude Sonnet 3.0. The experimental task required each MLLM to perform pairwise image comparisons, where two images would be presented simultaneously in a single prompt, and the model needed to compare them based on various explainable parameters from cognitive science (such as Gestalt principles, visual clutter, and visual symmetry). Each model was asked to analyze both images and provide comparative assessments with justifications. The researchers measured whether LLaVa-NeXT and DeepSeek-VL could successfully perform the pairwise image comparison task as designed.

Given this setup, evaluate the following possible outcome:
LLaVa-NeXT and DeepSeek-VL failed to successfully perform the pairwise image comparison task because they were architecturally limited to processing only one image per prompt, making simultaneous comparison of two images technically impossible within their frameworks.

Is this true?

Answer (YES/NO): NO